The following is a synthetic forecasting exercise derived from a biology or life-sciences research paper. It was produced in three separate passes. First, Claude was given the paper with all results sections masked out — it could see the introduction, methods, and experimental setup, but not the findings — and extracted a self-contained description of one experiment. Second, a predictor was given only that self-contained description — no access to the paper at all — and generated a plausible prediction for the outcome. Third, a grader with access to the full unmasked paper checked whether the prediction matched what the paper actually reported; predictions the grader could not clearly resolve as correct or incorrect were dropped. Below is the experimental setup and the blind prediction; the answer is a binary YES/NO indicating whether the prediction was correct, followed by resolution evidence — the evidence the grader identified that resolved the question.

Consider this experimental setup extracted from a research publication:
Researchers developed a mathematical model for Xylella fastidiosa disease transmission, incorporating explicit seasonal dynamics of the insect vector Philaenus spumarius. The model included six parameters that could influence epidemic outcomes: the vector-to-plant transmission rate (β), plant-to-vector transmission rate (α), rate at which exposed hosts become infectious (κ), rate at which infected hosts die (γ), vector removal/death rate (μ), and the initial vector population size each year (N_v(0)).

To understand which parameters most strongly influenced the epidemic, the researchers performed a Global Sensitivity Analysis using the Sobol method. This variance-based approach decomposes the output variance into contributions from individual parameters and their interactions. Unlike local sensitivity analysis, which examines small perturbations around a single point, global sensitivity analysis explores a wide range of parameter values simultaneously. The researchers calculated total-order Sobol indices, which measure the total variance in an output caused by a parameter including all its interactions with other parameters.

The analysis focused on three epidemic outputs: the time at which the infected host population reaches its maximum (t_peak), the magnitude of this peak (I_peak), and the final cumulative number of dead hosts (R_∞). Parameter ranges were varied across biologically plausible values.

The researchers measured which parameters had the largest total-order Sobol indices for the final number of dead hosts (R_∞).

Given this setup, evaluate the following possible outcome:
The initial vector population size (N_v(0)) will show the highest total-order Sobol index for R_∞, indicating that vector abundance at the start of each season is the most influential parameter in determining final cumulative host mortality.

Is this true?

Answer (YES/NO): NO